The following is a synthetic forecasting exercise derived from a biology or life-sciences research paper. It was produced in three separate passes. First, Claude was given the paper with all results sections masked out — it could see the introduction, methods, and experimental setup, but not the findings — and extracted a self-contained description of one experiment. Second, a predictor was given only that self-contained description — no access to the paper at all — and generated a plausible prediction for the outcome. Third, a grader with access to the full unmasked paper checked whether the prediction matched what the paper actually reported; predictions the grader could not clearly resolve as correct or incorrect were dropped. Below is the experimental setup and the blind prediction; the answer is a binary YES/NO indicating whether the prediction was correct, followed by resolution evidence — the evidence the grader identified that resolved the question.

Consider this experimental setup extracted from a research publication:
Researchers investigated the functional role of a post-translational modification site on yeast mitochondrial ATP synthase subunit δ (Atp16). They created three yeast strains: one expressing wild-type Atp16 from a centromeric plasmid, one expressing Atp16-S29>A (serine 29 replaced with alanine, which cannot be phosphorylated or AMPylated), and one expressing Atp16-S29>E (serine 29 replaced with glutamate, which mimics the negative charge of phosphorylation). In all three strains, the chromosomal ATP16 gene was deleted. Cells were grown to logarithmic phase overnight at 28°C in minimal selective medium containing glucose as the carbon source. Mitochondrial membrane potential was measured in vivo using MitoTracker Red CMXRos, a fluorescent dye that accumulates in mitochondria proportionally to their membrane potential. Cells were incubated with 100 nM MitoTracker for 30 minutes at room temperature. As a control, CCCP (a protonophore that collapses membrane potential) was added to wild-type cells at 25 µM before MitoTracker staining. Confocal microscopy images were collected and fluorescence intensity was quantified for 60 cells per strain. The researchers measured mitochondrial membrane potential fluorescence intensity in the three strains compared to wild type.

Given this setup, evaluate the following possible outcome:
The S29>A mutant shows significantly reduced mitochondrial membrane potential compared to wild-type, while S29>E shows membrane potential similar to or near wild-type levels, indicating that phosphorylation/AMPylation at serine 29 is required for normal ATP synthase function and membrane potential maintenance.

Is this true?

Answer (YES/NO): NO